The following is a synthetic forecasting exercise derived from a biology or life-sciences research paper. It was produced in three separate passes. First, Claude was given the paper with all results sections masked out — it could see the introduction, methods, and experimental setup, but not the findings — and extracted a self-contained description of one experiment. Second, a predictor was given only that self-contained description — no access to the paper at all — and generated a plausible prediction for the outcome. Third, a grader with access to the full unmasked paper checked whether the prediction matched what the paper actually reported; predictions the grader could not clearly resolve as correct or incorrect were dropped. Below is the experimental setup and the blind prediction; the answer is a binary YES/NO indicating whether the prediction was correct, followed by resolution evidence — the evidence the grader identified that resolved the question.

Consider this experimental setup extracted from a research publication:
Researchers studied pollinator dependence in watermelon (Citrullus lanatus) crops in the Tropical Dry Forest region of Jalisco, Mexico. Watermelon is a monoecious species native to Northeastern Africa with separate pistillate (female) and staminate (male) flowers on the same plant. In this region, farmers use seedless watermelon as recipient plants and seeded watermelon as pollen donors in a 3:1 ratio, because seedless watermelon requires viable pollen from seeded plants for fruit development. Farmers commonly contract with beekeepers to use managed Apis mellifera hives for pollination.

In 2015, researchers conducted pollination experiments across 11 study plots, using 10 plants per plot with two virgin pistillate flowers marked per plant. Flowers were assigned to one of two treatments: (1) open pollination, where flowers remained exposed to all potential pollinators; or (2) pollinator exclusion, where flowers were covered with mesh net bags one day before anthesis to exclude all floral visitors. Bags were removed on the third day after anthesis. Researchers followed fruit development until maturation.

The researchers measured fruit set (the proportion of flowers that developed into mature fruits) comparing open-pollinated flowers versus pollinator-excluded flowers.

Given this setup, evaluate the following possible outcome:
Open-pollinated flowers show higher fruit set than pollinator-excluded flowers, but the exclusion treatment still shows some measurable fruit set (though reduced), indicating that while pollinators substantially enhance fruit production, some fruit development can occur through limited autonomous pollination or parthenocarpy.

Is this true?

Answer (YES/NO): NO